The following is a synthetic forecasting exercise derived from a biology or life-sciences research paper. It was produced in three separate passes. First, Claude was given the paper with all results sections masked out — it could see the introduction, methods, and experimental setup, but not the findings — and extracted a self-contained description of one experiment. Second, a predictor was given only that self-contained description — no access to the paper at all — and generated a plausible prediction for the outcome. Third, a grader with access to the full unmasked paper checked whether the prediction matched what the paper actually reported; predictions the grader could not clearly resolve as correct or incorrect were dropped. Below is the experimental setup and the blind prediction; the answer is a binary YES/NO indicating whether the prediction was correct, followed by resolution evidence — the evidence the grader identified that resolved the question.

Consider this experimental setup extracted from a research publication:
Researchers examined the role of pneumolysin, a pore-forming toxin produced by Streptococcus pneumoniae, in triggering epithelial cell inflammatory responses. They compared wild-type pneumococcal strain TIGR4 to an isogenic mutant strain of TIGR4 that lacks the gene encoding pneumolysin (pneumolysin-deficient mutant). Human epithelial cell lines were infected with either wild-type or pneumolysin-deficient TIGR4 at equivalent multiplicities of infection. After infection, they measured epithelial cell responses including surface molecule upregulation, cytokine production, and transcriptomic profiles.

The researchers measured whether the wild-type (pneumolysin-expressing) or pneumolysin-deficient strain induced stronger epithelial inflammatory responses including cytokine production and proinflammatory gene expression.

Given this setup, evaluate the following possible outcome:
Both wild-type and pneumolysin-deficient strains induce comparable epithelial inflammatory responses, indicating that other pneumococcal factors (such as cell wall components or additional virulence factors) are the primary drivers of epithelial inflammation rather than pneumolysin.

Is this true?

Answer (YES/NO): NO